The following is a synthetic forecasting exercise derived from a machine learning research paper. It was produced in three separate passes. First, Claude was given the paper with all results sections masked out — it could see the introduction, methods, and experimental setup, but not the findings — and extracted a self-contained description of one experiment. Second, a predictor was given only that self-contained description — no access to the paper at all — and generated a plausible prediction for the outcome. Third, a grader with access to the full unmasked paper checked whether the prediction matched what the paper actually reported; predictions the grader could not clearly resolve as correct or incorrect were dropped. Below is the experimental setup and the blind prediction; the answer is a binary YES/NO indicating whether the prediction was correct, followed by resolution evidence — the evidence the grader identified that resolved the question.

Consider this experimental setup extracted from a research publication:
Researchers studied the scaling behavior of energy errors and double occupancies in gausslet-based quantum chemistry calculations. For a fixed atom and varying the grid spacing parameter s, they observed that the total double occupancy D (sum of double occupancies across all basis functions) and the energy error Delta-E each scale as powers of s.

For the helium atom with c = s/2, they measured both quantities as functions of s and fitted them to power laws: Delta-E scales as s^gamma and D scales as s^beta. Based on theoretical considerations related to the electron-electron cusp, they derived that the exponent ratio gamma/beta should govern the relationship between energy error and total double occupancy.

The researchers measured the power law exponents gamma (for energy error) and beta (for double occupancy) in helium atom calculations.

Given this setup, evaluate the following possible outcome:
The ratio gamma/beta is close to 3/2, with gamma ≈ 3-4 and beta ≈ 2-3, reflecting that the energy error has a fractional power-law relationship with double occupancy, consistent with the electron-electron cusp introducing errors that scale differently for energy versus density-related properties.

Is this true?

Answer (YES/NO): NO